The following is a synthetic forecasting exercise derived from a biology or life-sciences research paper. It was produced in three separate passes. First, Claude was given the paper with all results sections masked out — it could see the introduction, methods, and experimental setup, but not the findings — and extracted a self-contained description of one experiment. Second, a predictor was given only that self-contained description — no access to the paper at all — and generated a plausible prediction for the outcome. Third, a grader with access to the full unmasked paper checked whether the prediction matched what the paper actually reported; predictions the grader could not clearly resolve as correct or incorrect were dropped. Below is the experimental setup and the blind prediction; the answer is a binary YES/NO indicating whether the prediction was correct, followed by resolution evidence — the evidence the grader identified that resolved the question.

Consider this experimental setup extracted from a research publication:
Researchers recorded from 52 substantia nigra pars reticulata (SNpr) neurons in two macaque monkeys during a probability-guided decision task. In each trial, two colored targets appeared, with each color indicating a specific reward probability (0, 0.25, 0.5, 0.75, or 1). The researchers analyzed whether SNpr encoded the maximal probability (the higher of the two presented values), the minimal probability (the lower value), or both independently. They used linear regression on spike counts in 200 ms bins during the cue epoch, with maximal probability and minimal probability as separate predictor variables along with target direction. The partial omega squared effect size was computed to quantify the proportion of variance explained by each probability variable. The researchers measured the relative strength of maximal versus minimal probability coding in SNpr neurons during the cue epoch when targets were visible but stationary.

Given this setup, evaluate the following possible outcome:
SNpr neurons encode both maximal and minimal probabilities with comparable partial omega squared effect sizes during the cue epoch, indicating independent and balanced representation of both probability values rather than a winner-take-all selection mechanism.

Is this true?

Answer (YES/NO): NO